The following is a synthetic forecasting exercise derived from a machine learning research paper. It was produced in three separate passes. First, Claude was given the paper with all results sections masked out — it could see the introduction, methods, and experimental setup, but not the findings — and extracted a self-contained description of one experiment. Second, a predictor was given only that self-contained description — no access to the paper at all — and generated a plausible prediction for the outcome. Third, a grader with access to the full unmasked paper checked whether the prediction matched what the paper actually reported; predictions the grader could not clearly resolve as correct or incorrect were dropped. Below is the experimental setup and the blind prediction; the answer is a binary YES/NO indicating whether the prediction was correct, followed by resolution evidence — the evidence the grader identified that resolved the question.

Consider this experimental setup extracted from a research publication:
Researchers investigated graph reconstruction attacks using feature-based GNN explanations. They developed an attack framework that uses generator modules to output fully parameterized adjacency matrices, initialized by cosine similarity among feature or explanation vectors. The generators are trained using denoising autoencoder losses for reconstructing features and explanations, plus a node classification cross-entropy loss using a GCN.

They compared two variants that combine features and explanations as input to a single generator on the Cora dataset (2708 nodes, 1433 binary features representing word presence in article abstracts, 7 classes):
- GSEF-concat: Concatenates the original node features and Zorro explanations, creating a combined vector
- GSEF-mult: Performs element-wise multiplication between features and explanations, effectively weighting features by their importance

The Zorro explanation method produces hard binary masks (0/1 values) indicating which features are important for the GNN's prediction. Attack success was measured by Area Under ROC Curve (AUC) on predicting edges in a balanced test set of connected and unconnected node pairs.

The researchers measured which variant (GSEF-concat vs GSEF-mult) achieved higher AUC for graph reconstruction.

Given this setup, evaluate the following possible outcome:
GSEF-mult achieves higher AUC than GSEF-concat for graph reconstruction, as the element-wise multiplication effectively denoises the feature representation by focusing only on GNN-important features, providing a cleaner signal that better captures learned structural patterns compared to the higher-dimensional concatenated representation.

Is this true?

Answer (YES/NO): NO